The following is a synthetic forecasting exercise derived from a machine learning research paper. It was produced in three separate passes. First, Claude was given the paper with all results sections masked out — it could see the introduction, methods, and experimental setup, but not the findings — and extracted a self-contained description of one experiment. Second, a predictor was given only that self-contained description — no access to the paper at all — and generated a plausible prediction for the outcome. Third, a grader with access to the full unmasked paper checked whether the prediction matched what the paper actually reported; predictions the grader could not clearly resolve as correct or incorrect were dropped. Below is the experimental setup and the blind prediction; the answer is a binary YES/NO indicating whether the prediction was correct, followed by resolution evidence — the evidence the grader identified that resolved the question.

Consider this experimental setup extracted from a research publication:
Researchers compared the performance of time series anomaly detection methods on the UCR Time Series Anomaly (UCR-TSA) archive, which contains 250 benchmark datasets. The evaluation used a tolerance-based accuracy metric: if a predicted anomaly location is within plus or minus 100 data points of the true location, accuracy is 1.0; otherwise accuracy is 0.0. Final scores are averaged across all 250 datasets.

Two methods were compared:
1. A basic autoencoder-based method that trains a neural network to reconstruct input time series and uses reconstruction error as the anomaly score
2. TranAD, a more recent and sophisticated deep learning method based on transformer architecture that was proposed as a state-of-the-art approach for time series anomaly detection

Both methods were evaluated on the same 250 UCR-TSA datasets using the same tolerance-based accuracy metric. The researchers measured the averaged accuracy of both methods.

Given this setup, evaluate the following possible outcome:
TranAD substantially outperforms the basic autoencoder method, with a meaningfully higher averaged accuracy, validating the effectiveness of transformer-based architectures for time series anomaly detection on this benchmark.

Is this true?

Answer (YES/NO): NO